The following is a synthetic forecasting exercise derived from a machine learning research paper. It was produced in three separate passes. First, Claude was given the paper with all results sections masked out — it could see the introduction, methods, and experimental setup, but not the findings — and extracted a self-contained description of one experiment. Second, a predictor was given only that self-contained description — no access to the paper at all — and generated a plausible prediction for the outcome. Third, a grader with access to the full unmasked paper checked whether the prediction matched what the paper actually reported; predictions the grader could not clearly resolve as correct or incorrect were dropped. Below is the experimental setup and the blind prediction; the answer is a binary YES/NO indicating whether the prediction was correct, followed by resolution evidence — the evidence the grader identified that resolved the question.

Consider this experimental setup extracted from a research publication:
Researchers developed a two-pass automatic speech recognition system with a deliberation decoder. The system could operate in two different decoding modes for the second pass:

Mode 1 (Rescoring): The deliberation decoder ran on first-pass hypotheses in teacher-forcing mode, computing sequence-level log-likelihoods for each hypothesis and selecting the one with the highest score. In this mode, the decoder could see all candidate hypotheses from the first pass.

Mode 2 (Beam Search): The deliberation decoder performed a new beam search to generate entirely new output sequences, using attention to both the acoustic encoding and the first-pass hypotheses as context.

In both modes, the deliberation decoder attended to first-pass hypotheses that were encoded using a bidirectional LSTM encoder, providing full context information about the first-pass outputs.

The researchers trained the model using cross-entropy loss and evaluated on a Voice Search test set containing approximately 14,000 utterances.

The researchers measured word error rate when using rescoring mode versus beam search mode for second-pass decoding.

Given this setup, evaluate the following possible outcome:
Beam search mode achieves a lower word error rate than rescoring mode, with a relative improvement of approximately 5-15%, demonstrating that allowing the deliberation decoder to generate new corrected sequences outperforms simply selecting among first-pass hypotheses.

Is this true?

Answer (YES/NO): YES